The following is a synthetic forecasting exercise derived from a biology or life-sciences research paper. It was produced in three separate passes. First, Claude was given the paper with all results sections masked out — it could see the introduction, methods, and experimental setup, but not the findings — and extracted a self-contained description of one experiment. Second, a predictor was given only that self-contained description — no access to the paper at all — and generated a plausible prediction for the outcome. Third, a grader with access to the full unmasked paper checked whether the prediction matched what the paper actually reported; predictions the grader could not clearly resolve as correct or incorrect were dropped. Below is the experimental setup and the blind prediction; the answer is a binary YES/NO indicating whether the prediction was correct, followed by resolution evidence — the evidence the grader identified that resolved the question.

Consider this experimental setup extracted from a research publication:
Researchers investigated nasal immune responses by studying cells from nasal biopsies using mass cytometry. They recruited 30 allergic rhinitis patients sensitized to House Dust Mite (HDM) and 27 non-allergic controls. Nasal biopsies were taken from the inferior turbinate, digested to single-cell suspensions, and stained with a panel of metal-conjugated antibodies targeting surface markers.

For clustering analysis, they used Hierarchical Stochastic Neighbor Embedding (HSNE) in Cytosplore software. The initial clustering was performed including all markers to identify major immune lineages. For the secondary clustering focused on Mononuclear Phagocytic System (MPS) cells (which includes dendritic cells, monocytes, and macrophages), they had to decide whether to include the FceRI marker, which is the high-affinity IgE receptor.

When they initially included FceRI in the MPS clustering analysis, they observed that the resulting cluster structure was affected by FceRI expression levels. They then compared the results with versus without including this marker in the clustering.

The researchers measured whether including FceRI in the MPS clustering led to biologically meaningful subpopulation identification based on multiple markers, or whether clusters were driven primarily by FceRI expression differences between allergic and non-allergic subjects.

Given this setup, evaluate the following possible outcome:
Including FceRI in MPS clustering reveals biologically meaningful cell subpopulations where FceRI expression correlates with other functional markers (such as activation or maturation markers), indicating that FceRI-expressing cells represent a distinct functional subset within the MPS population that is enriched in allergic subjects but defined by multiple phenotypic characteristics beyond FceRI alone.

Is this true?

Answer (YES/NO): NO